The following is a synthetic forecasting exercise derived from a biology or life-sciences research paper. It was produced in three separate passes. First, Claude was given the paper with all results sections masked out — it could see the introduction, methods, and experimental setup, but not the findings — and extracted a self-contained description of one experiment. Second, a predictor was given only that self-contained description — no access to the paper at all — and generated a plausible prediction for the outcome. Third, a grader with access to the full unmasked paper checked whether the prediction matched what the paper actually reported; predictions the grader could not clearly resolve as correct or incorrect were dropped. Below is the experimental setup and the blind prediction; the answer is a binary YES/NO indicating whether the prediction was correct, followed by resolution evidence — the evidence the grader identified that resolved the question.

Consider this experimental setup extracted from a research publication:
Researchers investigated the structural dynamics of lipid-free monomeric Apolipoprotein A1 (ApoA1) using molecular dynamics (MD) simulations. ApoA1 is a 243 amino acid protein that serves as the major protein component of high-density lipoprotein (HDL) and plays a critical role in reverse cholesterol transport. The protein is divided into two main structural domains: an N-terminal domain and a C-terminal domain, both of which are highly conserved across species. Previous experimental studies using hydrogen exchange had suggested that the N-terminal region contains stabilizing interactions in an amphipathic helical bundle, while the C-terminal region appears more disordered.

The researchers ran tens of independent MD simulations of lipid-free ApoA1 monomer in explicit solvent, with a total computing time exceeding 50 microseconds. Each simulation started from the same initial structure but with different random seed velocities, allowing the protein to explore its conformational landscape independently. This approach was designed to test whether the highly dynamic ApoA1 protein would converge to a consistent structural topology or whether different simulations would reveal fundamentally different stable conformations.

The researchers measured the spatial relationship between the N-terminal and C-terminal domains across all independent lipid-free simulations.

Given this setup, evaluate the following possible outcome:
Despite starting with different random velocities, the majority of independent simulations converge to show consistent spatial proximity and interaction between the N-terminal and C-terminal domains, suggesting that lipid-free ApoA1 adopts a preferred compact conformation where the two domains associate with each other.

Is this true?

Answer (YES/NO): YES